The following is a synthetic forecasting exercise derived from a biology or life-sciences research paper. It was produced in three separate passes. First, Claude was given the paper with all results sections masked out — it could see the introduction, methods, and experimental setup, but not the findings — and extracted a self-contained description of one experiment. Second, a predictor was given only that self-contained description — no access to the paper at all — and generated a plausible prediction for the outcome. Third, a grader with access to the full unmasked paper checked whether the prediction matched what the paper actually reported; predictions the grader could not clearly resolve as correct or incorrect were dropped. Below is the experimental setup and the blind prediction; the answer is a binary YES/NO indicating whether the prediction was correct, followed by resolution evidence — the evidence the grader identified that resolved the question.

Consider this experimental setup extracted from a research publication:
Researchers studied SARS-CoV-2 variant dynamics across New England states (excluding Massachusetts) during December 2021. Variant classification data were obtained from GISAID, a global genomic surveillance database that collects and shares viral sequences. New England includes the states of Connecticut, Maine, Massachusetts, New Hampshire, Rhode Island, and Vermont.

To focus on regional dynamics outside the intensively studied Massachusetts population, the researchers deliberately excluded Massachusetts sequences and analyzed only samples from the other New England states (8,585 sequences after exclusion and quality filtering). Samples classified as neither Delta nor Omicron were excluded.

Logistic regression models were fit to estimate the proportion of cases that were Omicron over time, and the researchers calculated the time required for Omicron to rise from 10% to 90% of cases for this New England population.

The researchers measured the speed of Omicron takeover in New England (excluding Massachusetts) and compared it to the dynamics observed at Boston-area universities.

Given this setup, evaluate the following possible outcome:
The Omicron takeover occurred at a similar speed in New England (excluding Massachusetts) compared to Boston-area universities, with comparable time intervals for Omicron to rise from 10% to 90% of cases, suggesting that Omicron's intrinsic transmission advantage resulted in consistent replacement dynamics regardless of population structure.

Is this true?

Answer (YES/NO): NO